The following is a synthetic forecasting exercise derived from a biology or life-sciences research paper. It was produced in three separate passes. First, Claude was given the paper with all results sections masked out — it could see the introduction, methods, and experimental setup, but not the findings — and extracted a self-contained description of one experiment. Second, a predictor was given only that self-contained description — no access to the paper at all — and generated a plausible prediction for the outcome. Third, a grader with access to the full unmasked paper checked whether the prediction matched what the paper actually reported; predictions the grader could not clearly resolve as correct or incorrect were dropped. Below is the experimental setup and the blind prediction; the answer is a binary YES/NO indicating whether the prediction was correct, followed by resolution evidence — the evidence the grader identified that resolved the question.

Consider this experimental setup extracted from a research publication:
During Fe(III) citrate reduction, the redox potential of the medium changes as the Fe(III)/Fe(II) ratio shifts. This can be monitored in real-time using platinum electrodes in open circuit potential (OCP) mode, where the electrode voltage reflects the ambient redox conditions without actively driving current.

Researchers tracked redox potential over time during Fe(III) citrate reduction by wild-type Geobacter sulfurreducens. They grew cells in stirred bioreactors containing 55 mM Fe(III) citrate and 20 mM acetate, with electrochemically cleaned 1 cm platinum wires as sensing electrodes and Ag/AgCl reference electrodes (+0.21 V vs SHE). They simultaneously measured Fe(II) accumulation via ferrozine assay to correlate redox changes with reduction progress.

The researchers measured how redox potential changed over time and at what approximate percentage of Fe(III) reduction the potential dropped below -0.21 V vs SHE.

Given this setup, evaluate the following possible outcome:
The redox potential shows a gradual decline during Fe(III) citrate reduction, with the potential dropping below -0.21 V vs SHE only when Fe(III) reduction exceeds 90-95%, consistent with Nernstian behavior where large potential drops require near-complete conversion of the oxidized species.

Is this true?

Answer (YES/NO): YES